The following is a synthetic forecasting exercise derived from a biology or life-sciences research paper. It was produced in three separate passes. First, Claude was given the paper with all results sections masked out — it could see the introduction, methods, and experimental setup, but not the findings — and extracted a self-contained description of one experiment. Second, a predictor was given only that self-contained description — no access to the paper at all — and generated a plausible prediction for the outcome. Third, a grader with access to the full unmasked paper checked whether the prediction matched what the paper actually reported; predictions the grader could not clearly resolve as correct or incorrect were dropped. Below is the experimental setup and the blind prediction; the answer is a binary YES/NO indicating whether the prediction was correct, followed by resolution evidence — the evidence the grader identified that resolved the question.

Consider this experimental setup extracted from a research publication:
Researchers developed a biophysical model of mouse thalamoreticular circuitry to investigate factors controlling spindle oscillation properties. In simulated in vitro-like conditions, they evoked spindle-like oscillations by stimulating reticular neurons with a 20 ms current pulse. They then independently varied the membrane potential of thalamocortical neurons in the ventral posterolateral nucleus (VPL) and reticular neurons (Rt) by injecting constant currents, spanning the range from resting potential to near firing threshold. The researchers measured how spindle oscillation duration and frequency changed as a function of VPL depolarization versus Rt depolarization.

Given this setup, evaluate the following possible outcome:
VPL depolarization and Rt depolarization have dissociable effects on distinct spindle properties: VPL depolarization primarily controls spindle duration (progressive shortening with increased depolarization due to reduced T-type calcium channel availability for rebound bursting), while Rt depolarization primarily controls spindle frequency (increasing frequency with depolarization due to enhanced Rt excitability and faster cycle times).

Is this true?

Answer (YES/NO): NO